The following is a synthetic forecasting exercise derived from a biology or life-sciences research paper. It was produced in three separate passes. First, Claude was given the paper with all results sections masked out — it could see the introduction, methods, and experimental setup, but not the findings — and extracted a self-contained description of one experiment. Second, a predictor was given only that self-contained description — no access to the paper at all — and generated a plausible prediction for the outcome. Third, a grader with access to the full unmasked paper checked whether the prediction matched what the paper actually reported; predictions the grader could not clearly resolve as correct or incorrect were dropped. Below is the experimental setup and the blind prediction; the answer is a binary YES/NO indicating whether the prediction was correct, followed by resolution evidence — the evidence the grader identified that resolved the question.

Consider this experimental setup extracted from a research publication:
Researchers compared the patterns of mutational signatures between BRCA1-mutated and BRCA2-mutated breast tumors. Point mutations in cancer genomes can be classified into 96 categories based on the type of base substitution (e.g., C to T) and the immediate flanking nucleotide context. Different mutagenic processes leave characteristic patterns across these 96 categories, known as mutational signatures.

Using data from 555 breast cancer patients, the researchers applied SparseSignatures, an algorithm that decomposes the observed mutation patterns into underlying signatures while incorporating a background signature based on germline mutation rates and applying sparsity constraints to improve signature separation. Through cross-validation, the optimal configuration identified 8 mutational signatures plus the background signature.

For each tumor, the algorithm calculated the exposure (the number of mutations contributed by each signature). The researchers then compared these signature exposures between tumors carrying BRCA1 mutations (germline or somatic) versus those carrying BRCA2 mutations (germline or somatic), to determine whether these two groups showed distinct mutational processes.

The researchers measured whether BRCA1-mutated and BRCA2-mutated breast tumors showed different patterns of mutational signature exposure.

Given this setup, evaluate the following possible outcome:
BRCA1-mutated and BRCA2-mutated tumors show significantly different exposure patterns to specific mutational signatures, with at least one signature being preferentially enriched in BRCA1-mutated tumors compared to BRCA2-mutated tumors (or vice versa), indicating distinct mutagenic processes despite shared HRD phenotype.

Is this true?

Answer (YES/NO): NO